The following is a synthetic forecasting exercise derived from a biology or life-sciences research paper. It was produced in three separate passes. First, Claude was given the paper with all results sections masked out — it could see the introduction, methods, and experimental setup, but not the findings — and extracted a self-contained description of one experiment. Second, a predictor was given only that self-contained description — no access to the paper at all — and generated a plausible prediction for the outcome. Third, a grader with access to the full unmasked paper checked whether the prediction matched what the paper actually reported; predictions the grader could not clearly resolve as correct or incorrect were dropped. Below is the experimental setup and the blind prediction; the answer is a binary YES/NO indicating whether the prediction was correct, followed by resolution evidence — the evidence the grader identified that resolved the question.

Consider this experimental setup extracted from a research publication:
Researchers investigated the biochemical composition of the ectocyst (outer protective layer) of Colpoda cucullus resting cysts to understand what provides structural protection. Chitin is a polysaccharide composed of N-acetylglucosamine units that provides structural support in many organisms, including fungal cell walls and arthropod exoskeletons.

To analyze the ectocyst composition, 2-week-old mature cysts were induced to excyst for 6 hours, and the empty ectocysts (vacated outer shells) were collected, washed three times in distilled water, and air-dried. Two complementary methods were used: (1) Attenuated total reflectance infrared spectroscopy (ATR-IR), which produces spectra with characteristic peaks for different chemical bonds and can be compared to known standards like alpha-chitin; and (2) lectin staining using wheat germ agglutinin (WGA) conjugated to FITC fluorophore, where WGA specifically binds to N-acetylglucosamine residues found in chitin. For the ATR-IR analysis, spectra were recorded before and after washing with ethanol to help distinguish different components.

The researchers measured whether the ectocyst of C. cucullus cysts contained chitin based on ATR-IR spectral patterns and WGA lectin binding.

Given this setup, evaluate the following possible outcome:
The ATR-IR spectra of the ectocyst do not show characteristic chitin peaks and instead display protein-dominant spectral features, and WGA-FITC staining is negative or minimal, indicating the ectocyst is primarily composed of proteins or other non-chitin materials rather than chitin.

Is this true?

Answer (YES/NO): NO